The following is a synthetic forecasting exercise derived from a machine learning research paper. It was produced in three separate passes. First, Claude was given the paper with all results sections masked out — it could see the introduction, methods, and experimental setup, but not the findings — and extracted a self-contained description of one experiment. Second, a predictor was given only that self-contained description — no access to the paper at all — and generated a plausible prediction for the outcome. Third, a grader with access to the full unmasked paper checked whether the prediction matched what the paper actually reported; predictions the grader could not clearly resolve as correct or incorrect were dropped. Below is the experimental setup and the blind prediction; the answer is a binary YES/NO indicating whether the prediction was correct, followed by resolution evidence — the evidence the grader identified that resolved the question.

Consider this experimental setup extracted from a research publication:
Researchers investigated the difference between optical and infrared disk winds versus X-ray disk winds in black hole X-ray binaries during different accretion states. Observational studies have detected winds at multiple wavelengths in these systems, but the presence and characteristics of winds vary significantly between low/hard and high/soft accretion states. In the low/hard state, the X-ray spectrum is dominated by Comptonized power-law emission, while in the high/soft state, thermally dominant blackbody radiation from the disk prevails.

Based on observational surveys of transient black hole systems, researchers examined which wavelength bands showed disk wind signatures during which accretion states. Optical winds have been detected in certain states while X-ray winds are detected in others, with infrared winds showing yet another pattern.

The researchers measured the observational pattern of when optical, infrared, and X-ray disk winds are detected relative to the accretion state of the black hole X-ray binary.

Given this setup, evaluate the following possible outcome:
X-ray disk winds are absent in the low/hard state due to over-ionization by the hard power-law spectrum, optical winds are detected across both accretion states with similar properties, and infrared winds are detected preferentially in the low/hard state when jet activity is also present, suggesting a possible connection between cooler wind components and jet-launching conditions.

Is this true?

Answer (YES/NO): NO